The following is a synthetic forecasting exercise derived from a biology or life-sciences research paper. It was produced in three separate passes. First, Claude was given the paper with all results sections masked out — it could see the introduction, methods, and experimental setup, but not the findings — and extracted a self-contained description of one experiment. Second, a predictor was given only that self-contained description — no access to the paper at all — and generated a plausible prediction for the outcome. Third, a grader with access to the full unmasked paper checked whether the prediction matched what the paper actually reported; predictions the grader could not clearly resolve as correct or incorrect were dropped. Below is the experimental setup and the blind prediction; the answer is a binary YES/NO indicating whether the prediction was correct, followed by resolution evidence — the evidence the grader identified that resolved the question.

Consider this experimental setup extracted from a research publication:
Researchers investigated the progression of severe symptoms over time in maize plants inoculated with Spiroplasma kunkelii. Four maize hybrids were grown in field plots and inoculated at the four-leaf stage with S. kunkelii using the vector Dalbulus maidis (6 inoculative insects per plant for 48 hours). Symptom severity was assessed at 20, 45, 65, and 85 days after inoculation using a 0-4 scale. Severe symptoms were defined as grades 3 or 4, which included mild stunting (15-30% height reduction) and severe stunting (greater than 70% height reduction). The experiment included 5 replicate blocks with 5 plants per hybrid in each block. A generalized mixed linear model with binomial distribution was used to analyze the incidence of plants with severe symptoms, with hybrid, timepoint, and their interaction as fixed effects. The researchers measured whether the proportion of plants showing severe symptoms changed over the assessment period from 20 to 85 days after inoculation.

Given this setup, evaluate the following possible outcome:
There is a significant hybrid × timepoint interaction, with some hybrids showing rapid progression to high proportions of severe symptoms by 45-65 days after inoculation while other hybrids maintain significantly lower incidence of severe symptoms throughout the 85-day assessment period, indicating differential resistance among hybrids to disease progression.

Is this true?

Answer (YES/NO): YES